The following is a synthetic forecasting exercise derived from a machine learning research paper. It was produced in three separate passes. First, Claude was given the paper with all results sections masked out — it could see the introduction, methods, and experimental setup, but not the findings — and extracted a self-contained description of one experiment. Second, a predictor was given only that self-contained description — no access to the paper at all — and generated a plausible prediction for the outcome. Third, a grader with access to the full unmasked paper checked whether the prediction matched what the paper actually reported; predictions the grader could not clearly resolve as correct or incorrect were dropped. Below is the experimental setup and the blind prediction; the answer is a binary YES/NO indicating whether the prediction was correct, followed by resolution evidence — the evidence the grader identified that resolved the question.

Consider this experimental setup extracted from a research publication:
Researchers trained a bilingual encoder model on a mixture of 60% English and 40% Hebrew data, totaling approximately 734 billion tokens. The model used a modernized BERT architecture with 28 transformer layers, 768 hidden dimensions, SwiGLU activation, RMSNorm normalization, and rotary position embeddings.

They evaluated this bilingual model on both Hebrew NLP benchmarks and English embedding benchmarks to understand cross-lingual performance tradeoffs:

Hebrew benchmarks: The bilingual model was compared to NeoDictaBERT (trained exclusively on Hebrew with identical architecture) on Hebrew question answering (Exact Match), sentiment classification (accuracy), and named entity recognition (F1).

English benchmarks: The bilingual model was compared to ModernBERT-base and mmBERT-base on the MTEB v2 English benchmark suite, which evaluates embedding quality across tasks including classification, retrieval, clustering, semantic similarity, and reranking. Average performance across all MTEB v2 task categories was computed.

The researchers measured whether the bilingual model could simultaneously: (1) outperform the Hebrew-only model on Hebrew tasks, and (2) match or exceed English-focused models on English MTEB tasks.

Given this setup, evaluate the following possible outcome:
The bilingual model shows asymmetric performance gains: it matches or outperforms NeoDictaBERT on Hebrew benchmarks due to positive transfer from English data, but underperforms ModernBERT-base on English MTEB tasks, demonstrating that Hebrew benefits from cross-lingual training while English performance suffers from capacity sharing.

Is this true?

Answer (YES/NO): YES